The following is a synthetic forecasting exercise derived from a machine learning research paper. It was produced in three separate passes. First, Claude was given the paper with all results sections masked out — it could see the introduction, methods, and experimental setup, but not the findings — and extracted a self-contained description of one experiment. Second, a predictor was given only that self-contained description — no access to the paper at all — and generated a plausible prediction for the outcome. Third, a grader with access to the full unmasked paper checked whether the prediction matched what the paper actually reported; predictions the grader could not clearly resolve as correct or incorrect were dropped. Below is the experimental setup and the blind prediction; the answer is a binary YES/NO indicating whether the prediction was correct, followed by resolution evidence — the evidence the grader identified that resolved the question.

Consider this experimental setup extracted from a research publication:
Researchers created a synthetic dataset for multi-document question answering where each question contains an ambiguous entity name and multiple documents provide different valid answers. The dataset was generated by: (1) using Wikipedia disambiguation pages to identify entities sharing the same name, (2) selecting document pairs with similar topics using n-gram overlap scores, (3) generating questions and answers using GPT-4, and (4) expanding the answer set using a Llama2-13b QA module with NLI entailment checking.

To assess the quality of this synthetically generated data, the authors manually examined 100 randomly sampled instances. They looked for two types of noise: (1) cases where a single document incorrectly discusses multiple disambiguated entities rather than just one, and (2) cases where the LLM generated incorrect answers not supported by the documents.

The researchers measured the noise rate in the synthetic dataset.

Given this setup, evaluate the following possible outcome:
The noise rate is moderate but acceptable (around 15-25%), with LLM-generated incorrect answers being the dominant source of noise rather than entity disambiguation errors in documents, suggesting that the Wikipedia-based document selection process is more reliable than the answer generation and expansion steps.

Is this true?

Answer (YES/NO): NO